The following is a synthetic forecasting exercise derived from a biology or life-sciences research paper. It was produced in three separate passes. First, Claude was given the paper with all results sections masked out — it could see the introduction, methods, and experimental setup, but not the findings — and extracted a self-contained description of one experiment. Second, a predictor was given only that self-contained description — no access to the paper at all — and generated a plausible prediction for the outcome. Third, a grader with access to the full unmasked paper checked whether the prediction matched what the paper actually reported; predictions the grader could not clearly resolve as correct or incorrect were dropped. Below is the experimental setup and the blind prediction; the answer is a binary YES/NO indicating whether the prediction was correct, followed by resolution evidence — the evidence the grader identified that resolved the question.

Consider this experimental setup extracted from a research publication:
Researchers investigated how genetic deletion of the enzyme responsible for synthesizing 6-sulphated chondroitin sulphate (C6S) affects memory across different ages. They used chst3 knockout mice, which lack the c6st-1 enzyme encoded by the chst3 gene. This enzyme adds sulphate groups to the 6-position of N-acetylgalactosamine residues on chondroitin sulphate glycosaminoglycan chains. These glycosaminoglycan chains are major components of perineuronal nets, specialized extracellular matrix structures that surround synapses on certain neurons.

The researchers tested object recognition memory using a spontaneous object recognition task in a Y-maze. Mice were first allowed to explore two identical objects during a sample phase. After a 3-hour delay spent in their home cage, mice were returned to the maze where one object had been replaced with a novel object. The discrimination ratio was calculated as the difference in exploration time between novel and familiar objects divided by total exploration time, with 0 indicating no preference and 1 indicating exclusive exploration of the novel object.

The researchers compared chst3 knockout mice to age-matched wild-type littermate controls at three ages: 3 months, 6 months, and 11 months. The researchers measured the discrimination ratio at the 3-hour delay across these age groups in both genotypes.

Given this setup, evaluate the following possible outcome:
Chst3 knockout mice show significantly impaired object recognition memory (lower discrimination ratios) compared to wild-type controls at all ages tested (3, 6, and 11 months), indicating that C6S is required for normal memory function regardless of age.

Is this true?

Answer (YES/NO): NO